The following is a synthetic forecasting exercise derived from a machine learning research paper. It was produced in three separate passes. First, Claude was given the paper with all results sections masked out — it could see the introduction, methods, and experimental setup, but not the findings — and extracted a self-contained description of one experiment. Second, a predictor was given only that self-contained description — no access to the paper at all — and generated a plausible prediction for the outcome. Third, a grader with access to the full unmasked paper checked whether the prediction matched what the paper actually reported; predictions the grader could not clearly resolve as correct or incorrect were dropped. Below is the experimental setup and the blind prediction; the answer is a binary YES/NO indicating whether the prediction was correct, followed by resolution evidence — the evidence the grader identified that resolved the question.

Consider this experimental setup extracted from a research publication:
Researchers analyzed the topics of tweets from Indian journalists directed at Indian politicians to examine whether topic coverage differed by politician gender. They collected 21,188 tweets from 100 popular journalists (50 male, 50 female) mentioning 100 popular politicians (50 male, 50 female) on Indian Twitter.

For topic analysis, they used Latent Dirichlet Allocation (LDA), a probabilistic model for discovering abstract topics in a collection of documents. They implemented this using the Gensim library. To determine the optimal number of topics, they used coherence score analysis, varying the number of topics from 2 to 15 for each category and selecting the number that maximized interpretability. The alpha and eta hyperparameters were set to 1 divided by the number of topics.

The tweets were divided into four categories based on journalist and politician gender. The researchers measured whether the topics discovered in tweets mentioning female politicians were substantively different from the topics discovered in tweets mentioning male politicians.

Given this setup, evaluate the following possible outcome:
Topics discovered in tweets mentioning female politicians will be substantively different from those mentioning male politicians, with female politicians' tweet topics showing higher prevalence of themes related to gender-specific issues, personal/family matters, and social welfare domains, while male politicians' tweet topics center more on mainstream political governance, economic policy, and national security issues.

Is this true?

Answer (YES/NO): NO